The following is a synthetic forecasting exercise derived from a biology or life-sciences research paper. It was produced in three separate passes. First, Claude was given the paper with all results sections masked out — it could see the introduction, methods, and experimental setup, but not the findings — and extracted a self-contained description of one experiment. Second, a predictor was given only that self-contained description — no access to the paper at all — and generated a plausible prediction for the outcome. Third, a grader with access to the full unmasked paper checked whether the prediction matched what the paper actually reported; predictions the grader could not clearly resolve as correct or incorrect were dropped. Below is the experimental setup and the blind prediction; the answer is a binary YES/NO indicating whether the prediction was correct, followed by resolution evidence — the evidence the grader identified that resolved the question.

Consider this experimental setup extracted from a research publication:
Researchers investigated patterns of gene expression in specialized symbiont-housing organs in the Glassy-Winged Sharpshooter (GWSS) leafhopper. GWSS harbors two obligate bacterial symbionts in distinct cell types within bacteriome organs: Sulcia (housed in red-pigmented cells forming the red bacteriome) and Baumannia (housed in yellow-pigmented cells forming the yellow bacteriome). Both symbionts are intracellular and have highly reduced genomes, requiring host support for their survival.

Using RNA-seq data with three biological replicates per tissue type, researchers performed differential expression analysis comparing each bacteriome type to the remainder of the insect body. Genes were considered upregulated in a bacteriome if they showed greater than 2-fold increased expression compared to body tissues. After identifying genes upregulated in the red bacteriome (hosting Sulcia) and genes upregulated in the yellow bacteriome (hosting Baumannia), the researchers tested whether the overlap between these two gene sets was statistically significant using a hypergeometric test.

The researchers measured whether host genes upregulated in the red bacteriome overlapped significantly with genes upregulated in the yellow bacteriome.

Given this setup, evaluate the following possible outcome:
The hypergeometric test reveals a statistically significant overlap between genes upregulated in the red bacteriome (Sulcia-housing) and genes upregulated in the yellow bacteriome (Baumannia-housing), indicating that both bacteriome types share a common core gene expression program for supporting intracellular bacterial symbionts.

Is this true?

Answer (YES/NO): YES